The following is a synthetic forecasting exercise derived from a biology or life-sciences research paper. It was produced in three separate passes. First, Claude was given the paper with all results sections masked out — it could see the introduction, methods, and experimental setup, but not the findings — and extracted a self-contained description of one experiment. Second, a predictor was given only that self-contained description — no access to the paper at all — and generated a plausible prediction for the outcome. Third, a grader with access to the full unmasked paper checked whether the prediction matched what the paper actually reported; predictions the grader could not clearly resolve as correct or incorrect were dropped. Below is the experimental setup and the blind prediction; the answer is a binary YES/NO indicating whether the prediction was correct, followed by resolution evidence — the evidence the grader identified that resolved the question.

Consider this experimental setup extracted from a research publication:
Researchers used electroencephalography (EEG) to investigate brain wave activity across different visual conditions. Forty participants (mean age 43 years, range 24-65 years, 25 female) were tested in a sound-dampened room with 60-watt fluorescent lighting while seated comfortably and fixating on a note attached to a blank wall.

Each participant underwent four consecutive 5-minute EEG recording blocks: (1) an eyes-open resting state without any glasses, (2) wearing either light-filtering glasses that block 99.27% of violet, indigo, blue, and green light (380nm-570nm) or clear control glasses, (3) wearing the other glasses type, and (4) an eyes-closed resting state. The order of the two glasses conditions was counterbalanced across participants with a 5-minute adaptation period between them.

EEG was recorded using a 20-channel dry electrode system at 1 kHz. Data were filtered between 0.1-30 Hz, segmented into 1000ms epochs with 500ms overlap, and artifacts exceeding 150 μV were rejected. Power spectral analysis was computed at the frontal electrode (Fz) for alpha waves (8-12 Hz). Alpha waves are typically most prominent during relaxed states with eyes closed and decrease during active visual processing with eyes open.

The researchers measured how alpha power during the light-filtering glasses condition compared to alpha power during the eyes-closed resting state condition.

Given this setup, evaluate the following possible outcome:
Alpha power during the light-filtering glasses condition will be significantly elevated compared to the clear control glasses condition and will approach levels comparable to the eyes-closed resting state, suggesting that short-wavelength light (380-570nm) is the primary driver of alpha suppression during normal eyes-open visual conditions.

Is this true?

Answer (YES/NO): NO